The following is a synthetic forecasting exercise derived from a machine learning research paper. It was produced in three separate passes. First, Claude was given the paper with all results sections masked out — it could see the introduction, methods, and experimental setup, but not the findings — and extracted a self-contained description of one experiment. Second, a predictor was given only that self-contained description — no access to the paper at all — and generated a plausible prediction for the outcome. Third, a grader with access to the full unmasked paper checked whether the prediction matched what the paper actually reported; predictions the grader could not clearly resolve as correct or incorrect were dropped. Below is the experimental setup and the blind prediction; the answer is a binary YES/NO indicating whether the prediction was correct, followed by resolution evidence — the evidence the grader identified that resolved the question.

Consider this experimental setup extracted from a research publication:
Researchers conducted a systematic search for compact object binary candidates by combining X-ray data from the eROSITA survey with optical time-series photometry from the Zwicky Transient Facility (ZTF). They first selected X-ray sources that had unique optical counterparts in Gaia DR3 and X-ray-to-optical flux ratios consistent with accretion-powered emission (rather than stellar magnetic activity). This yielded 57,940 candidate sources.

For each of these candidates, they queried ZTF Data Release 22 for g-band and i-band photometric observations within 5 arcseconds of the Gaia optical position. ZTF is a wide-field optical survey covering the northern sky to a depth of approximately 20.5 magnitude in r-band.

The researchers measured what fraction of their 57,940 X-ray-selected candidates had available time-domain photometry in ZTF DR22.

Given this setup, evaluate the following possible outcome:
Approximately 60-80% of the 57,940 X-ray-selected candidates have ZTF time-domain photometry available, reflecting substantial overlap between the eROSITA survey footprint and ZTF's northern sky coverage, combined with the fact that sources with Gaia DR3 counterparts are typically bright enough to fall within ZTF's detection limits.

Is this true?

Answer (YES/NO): NO